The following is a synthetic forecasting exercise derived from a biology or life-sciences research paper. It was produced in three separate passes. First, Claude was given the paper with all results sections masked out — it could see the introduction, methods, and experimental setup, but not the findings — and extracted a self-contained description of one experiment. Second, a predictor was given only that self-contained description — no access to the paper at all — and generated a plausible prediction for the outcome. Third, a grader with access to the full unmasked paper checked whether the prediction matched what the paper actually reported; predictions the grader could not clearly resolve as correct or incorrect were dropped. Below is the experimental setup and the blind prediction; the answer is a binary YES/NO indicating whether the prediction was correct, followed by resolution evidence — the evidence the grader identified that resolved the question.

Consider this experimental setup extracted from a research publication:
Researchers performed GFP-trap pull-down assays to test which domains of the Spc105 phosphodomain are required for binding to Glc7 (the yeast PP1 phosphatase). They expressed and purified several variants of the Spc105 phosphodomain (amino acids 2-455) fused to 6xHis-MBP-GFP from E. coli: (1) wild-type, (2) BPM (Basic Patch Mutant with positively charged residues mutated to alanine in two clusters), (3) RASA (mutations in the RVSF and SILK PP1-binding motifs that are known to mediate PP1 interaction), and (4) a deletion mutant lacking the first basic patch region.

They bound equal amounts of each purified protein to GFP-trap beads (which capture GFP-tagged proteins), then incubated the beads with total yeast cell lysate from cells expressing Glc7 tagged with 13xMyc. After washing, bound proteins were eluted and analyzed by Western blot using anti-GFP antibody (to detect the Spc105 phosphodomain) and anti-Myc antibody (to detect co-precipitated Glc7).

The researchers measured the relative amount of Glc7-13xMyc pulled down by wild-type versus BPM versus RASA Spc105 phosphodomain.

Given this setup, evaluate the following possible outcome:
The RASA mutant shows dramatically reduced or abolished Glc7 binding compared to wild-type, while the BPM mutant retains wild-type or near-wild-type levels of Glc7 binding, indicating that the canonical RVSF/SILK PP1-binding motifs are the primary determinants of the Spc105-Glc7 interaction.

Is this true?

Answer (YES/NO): YES